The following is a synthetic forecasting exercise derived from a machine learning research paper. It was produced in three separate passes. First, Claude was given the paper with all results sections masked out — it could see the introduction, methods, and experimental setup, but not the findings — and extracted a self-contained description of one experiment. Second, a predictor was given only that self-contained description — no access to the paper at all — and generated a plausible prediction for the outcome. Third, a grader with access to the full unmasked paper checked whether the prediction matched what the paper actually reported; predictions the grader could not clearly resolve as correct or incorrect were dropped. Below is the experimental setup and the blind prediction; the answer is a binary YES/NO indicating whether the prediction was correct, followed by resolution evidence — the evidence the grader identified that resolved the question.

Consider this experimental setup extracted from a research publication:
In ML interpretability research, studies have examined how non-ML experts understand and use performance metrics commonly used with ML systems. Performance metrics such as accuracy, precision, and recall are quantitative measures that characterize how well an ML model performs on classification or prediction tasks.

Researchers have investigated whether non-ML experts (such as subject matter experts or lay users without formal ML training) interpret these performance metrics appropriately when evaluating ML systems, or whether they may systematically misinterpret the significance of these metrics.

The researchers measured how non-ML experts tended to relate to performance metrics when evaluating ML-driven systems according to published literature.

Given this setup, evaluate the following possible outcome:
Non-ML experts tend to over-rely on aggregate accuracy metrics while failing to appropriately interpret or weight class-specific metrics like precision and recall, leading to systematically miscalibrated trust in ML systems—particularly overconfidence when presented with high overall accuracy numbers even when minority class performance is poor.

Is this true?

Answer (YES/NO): NO